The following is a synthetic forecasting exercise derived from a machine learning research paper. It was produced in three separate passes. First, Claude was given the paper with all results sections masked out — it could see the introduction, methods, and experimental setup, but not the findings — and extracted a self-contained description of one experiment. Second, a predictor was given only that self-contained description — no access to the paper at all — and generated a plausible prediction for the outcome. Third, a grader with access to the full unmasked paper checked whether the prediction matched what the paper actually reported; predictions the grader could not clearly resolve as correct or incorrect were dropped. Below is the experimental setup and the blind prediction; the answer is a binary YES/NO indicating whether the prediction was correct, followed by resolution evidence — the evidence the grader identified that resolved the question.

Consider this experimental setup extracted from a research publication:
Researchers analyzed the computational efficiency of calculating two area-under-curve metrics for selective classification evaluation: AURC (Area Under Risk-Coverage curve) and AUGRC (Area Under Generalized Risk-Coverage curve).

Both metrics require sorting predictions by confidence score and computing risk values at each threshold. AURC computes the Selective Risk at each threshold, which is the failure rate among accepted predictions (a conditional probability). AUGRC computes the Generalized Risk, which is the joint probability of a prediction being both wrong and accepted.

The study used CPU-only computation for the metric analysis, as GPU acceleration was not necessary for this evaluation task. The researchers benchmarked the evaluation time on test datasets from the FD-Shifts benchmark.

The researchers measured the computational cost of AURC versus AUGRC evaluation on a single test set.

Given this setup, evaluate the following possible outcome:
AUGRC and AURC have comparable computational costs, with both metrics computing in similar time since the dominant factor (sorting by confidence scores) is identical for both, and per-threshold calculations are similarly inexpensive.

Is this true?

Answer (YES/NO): YES